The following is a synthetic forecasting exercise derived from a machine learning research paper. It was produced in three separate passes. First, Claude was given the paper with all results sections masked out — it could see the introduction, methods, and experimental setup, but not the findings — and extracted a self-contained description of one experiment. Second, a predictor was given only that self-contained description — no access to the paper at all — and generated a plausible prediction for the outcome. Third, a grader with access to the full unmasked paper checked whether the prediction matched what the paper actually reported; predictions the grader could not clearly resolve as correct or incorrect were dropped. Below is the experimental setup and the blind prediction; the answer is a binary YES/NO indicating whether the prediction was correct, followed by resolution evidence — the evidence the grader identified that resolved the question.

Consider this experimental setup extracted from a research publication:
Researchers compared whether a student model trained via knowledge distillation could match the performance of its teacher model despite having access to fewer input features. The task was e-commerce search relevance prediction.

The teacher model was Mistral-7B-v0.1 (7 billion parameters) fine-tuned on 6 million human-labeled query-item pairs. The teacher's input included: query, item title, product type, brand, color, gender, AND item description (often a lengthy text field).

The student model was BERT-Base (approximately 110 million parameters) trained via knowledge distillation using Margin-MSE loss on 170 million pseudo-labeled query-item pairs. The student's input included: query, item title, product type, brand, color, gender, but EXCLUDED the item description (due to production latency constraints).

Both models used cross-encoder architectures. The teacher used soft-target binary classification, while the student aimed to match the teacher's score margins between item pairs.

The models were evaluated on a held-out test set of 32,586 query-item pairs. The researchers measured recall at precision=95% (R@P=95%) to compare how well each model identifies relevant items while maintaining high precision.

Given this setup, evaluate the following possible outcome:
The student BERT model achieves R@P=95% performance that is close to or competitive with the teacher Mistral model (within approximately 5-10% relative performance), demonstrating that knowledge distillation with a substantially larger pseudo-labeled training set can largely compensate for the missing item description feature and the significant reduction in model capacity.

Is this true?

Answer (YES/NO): YES